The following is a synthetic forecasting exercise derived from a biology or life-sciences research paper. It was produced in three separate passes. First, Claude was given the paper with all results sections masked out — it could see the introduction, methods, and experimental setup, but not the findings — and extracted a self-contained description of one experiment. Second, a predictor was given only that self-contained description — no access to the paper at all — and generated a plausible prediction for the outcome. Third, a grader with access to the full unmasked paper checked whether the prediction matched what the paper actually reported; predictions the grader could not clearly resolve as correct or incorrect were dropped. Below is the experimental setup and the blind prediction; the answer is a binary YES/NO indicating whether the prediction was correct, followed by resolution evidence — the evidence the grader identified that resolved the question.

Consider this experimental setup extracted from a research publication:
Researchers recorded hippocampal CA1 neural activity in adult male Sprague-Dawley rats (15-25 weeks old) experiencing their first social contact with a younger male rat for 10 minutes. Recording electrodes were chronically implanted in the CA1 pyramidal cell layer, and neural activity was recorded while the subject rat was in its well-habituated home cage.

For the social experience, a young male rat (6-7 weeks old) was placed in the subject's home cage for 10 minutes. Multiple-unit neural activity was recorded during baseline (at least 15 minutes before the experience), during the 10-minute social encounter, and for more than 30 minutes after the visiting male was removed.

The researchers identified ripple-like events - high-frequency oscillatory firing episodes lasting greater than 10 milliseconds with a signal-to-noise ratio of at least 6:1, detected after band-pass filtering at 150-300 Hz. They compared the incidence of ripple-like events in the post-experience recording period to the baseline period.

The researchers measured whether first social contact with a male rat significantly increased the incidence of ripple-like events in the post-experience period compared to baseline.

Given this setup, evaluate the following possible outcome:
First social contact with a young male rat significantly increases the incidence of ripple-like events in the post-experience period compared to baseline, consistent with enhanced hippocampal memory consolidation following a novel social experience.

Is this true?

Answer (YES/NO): NO